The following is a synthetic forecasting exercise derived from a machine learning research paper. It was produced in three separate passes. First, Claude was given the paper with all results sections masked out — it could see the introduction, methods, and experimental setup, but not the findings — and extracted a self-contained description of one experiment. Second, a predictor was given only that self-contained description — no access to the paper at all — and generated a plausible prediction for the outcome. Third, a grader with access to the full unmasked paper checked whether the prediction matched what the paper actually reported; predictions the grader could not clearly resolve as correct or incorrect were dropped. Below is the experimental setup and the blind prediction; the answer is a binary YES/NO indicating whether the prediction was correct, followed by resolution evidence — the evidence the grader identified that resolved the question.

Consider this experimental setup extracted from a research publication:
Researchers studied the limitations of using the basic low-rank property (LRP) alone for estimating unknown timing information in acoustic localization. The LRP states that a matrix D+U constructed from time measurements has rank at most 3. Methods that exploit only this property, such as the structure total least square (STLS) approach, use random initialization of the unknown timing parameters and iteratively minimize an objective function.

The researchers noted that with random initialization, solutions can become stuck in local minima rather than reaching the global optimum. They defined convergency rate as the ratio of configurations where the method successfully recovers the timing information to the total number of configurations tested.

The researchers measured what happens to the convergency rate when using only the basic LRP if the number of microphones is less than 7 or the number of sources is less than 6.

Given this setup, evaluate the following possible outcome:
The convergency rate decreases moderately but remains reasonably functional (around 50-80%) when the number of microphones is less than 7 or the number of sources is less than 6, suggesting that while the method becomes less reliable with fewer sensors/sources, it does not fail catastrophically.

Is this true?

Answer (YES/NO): NO